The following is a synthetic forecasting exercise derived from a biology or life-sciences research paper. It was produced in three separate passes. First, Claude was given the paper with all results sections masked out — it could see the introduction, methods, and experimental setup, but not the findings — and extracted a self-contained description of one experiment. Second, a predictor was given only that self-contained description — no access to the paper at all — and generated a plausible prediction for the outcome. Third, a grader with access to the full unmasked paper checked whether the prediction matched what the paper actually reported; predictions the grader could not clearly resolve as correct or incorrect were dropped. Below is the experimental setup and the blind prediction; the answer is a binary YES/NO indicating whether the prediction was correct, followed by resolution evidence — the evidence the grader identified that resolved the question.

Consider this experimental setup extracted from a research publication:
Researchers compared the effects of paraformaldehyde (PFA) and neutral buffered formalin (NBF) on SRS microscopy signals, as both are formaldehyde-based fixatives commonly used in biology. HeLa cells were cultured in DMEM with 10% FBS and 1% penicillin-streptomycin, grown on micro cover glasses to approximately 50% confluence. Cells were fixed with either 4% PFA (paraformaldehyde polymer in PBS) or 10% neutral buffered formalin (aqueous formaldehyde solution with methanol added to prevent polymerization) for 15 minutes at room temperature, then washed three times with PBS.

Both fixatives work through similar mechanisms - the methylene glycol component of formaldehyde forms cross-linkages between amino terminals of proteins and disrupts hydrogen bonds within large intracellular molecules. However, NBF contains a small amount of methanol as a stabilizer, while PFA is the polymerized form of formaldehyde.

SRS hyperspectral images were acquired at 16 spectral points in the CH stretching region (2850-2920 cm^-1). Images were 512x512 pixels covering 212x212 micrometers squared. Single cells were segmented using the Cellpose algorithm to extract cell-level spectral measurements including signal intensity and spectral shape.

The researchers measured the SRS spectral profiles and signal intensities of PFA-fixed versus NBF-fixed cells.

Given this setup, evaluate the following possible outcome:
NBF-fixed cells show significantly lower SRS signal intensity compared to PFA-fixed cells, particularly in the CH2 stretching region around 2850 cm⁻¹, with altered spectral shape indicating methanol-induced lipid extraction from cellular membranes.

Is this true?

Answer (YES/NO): YES